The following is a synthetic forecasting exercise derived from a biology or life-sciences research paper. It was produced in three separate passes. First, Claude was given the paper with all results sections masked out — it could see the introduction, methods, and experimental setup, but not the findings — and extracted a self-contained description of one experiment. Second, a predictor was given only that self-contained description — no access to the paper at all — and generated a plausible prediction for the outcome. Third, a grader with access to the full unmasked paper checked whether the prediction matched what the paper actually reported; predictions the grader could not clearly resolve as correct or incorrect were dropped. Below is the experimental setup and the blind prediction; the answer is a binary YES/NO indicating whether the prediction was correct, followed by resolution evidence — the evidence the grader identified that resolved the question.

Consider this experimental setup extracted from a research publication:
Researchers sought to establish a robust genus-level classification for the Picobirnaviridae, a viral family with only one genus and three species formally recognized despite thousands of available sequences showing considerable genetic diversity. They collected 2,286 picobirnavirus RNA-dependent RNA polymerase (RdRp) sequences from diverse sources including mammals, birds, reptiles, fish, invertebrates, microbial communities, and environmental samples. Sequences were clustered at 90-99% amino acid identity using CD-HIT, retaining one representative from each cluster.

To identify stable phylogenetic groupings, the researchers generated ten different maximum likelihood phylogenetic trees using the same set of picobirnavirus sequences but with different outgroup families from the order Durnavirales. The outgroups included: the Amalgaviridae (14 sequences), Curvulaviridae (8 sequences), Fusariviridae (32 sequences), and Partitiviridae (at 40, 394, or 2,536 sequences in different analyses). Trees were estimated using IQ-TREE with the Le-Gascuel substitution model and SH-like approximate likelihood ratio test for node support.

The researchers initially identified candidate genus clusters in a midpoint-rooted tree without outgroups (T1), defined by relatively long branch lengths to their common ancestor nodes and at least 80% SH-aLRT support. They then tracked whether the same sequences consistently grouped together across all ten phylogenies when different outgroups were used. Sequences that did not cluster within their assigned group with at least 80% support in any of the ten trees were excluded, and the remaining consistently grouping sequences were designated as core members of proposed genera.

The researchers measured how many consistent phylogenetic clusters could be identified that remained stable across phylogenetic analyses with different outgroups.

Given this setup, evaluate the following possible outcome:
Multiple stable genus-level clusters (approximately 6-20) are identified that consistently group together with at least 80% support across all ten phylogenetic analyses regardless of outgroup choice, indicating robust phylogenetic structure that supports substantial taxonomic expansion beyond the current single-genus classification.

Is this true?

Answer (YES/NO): YES